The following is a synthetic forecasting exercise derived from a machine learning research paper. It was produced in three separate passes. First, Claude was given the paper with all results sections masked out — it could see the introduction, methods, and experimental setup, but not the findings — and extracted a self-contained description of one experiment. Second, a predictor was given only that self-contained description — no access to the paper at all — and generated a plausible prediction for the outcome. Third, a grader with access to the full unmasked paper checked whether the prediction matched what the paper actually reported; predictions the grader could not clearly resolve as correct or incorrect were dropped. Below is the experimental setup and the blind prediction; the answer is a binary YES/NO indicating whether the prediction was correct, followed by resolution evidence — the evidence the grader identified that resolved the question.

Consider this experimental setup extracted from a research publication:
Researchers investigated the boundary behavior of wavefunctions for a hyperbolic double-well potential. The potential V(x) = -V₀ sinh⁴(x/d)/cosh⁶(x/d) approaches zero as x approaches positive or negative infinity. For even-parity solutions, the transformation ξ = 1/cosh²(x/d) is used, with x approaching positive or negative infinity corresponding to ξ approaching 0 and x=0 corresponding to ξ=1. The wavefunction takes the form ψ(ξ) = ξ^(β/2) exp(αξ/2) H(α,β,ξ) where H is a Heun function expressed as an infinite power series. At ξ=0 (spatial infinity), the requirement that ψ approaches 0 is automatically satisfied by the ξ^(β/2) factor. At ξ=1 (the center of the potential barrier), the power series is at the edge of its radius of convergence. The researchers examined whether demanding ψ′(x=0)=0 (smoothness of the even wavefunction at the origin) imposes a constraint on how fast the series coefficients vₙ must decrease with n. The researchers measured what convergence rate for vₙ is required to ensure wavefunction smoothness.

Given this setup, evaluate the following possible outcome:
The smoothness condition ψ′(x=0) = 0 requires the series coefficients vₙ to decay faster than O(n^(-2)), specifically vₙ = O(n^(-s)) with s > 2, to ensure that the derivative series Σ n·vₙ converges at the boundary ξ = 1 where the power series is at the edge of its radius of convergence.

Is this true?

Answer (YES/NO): YES